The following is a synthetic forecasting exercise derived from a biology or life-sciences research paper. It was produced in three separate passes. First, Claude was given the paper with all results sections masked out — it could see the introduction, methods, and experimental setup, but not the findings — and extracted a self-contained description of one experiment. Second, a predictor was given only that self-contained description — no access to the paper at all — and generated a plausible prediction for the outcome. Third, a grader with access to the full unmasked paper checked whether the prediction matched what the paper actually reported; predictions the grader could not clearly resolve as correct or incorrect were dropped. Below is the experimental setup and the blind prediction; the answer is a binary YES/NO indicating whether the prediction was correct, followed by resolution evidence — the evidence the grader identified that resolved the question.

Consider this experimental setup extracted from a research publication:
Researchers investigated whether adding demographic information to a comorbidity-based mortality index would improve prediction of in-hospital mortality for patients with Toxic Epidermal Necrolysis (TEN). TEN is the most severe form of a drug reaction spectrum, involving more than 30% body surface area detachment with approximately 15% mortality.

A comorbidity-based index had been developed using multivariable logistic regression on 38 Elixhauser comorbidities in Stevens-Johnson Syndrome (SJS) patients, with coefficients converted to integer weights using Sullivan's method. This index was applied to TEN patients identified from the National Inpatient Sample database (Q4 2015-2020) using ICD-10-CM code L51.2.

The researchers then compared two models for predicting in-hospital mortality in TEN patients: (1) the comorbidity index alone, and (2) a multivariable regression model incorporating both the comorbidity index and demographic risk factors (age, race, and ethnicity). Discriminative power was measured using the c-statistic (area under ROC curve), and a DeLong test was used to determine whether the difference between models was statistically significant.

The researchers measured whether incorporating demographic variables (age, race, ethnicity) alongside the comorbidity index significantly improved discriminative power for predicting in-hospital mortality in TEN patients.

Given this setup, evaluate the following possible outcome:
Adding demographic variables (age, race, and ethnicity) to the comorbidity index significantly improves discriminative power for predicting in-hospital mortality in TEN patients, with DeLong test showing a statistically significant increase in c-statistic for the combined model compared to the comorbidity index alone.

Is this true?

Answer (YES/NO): NO